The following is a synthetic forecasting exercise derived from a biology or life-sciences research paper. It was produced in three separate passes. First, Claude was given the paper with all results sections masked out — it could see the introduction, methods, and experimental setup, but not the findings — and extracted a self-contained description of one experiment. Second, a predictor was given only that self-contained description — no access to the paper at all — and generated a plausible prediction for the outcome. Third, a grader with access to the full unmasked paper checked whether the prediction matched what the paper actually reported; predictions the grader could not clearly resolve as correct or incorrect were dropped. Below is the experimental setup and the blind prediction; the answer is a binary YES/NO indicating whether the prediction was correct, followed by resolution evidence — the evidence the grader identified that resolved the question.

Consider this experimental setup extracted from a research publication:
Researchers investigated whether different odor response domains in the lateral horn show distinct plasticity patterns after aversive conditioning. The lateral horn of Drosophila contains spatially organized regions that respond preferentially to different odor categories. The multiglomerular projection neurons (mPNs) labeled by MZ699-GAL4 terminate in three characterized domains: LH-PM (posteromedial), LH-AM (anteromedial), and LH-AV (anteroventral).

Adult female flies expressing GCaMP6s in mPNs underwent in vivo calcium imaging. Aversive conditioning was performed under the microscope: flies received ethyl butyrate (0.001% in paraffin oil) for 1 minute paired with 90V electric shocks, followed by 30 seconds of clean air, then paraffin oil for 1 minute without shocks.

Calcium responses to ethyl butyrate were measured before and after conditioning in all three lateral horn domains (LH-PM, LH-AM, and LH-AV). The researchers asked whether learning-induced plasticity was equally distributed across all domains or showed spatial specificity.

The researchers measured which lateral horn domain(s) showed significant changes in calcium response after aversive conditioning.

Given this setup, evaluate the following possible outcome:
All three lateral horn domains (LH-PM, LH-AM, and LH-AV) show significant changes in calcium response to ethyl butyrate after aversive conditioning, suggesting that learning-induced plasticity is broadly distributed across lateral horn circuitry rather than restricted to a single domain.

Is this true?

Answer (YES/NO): NO